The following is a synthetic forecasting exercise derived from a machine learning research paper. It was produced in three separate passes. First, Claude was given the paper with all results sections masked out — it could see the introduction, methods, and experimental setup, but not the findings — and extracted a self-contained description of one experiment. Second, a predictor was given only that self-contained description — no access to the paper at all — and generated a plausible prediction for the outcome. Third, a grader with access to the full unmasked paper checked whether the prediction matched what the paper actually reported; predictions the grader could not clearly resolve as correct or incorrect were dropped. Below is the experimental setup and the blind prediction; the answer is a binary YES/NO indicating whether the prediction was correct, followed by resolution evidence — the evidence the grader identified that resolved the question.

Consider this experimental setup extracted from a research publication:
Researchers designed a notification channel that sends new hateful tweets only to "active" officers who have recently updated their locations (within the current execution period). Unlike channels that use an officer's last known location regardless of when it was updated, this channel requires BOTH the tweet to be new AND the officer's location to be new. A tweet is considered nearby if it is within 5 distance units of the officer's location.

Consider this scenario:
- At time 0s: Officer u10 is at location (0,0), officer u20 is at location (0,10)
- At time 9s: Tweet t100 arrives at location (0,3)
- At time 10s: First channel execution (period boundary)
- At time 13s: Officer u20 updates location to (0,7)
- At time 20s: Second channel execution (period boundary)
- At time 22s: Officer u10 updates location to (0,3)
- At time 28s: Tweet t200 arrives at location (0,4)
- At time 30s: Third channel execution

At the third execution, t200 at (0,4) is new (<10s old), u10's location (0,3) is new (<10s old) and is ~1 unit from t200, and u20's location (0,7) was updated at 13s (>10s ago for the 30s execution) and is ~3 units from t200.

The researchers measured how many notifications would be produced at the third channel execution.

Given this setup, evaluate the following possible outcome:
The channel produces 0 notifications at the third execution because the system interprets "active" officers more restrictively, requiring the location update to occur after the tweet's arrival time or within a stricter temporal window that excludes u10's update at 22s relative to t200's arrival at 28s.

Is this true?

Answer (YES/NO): NO